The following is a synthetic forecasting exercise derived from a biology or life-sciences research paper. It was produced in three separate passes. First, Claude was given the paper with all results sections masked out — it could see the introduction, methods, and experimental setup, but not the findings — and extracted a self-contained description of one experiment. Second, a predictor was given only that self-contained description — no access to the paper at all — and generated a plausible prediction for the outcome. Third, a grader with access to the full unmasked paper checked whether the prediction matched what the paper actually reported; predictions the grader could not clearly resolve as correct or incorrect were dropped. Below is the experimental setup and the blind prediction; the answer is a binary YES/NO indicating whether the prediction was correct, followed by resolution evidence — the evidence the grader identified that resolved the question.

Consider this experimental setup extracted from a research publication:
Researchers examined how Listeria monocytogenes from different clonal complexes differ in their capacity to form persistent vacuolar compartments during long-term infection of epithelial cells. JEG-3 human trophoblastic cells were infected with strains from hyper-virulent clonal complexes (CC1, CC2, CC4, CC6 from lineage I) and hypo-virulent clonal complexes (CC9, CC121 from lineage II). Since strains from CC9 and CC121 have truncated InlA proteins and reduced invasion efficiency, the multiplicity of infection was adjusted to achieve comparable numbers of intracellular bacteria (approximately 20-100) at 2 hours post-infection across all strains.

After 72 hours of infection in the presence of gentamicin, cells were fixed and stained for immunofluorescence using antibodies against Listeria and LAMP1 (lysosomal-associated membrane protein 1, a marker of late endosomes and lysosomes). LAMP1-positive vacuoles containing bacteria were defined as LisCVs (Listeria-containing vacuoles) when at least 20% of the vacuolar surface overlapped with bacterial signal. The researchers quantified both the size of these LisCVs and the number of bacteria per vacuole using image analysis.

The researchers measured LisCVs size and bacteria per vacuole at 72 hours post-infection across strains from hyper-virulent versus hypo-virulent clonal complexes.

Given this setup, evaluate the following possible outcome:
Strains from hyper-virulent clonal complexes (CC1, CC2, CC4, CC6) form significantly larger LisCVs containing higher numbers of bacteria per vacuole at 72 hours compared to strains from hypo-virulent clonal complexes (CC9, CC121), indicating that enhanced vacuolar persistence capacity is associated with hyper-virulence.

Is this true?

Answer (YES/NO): NO